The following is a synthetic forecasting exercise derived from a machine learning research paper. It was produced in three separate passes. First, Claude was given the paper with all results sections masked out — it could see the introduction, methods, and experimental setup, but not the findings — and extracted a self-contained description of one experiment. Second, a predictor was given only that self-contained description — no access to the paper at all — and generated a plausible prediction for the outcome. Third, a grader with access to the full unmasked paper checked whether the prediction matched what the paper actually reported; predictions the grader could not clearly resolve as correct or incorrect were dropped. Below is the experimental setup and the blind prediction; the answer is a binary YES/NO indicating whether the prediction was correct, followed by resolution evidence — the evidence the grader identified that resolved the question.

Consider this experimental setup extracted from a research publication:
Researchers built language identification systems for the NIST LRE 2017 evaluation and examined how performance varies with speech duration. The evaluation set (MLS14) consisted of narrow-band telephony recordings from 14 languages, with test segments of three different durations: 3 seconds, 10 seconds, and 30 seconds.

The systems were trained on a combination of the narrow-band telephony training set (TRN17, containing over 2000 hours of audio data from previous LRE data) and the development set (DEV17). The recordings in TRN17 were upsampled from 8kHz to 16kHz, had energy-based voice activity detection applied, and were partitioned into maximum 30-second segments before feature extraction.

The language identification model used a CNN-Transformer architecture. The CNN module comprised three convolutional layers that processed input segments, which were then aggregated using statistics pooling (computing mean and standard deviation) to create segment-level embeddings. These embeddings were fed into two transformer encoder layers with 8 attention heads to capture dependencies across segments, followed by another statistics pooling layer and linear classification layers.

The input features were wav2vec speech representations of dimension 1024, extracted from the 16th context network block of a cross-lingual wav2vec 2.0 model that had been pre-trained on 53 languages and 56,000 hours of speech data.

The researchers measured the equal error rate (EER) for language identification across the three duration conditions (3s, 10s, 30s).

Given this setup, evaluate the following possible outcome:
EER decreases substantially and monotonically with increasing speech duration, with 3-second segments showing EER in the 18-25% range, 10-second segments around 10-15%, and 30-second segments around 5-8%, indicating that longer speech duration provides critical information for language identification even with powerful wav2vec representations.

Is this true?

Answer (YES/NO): NO